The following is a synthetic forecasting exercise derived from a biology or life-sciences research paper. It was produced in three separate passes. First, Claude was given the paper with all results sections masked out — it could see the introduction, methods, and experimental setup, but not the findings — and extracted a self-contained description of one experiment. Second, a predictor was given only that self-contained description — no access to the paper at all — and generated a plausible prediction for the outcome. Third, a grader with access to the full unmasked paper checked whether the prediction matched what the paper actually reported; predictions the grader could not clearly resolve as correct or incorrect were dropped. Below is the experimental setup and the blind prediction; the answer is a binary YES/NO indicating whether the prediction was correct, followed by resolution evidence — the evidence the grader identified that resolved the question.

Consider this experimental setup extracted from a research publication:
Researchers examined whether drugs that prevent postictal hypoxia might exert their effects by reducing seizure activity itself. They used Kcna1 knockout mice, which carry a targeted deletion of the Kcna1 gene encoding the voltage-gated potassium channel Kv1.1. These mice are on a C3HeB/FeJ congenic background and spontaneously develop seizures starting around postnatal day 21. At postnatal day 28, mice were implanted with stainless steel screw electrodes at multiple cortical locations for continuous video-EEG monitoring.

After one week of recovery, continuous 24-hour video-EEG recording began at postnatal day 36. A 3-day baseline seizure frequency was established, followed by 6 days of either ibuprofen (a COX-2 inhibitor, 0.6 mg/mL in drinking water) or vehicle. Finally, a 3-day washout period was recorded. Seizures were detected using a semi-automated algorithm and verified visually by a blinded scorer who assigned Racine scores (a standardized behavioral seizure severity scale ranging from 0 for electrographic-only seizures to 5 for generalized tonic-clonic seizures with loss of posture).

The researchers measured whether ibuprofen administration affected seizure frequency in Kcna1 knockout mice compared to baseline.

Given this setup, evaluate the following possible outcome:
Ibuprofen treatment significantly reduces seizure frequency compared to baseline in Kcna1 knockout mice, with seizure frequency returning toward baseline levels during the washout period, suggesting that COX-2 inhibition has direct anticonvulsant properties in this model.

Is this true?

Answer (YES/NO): NO